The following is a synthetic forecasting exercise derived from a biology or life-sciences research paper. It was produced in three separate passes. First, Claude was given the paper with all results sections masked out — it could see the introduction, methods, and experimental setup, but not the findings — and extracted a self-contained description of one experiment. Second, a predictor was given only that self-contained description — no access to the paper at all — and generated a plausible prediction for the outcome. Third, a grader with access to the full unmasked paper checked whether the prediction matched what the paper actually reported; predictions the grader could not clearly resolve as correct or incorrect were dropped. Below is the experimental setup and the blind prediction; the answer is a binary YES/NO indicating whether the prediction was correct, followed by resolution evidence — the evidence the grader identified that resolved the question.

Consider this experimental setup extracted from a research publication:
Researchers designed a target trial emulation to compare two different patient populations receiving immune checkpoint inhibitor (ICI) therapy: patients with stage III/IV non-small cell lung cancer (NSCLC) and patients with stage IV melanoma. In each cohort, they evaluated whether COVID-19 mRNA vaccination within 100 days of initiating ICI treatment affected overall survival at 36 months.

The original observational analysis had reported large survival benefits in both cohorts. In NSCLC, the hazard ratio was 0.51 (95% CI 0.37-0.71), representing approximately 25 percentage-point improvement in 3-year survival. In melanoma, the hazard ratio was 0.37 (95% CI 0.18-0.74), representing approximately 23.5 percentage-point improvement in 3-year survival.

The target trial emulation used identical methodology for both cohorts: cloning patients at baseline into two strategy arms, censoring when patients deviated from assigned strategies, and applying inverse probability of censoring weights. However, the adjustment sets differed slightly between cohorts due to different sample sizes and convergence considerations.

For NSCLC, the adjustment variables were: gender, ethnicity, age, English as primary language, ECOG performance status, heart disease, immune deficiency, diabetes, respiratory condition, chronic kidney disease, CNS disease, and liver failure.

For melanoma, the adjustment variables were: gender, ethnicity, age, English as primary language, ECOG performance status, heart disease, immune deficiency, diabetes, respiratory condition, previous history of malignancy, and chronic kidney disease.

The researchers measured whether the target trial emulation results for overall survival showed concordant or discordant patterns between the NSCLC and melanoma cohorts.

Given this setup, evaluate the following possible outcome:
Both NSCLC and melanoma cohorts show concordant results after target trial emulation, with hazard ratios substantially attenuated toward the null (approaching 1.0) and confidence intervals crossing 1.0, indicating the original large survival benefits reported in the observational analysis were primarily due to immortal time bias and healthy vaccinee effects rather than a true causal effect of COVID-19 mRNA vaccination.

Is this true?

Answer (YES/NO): YES